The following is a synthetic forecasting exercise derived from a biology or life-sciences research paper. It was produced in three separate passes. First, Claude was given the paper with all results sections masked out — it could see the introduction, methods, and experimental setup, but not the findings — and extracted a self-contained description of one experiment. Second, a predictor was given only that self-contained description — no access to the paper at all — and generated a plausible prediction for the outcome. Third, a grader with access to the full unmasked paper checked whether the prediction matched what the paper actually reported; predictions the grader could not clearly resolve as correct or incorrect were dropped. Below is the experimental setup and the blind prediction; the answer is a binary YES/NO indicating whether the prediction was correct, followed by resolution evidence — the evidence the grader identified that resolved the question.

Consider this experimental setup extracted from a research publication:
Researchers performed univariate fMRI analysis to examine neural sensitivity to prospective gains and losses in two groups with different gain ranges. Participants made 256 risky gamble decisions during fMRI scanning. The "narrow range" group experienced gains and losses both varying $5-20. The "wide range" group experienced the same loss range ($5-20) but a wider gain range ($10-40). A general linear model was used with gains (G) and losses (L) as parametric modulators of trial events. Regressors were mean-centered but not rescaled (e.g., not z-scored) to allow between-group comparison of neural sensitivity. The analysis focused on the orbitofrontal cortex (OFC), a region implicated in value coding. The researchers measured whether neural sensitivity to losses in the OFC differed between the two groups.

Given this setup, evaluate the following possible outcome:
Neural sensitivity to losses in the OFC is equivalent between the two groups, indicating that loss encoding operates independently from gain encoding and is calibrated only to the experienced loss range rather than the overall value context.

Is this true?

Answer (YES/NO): NO